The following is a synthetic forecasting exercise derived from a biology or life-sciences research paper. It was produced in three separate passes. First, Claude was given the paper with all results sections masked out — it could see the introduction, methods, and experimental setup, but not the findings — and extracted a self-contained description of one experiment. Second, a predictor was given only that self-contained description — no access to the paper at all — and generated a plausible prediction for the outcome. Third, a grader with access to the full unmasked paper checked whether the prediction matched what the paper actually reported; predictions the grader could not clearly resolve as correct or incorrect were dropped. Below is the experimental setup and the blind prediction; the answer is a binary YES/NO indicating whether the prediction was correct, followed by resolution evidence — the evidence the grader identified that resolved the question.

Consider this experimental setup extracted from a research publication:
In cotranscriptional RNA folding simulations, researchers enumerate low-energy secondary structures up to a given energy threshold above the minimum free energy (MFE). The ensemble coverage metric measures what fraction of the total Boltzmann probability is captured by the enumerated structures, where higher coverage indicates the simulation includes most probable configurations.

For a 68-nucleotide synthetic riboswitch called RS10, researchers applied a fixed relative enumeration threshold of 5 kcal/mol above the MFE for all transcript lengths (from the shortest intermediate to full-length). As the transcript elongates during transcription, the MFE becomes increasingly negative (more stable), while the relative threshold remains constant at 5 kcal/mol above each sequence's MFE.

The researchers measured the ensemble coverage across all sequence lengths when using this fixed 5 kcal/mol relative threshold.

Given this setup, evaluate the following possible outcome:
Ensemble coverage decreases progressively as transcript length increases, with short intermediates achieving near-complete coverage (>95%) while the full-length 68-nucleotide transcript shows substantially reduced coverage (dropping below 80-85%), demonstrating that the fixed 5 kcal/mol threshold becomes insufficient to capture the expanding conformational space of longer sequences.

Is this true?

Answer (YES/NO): NO